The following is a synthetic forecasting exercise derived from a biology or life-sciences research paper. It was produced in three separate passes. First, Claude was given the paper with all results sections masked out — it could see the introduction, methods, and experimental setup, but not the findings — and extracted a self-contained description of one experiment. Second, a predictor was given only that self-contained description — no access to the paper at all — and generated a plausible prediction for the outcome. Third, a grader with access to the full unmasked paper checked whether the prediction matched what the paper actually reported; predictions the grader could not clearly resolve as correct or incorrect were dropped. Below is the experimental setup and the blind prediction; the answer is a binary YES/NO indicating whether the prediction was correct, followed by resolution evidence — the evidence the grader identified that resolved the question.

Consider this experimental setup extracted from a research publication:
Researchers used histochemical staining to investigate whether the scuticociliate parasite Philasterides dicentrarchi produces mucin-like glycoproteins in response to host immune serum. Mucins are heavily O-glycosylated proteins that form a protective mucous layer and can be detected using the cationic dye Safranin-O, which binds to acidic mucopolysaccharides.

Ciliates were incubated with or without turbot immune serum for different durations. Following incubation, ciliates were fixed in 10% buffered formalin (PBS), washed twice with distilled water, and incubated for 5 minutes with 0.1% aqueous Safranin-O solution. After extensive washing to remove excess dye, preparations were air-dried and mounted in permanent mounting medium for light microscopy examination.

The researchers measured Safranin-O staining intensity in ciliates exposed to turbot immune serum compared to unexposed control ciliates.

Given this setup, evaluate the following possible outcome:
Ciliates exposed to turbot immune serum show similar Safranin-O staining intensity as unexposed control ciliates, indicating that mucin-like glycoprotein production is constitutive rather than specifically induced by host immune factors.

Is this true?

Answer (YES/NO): NO